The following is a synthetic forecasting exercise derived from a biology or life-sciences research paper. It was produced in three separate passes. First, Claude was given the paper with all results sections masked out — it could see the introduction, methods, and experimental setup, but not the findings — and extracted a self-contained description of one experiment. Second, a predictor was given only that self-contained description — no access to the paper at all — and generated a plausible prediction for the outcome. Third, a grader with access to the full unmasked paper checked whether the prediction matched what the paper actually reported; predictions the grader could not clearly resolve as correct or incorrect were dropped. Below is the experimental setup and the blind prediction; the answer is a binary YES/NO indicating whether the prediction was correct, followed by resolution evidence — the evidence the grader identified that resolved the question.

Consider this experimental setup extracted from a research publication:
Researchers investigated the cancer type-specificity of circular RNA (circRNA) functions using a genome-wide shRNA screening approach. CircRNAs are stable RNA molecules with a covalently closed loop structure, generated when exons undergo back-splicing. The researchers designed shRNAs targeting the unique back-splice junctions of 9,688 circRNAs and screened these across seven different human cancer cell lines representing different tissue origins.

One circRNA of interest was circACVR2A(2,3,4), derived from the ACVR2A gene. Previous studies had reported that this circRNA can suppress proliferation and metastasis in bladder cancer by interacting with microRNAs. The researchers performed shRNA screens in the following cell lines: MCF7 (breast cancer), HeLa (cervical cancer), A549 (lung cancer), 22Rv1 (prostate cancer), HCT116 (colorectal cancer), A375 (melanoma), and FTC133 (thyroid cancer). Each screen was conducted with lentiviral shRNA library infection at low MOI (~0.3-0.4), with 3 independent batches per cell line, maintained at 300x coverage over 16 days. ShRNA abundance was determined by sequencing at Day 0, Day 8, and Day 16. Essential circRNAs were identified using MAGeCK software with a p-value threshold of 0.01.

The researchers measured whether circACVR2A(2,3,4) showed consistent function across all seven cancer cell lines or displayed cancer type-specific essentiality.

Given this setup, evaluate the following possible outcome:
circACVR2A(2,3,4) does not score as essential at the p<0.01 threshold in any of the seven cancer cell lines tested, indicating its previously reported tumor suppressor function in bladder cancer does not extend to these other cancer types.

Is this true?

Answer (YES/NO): NO